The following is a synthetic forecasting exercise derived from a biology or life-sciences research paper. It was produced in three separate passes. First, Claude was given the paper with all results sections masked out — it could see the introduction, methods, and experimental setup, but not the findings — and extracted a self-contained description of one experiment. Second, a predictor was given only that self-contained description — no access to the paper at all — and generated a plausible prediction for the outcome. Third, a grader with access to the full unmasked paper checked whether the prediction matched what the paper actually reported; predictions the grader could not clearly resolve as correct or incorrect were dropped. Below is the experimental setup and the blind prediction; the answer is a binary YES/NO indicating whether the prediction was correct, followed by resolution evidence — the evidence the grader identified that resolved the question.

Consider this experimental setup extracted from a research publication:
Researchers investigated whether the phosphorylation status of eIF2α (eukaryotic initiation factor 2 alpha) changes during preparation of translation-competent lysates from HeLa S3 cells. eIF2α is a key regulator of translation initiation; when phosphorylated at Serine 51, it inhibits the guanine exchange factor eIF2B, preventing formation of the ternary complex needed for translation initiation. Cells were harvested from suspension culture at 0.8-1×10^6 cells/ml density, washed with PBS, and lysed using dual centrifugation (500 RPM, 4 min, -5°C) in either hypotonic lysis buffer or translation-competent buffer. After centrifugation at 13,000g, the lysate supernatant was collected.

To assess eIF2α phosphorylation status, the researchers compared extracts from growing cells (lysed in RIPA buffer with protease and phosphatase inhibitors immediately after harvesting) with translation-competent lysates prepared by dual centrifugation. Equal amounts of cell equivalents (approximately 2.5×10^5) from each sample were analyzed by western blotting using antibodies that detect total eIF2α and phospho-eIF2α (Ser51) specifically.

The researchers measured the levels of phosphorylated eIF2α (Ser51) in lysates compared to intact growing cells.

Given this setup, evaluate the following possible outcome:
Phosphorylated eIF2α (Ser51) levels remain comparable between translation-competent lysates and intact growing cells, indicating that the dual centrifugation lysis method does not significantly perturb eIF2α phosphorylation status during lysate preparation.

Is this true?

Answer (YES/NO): NO